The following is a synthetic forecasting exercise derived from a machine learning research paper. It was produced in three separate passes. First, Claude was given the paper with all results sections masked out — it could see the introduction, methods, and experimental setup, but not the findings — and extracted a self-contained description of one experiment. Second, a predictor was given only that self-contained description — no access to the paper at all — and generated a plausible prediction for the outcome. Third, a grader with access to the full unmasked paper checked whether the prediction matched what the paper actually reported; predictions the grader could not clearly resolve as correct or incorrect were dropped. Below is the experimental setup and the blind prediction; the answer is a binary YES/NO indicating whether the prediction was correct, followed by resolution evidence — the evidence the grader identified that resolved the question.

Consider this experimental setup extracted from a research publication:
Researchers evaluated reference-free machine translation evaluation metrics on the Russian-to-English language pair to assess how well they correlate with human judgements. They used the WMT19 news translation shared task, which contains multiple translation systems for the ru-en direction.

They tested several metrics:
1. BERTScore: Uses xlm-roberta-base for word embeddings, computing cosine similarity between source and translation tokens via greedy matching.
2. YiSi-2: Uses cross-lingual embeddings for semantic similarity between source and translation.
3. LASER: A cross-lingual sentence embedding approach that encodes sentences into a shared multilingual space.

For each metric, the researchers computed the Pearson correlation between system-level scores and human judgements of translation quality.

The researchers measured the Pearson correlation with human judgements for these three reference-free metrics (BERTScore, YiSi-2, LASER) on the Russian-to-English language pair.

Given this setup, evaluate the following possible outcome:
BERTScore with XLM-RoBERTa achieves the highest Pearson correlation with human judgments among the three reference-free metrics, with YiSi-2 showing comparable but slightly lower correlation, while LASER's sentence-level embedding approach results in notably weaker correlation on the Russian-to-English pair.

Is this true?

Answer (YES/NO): NO